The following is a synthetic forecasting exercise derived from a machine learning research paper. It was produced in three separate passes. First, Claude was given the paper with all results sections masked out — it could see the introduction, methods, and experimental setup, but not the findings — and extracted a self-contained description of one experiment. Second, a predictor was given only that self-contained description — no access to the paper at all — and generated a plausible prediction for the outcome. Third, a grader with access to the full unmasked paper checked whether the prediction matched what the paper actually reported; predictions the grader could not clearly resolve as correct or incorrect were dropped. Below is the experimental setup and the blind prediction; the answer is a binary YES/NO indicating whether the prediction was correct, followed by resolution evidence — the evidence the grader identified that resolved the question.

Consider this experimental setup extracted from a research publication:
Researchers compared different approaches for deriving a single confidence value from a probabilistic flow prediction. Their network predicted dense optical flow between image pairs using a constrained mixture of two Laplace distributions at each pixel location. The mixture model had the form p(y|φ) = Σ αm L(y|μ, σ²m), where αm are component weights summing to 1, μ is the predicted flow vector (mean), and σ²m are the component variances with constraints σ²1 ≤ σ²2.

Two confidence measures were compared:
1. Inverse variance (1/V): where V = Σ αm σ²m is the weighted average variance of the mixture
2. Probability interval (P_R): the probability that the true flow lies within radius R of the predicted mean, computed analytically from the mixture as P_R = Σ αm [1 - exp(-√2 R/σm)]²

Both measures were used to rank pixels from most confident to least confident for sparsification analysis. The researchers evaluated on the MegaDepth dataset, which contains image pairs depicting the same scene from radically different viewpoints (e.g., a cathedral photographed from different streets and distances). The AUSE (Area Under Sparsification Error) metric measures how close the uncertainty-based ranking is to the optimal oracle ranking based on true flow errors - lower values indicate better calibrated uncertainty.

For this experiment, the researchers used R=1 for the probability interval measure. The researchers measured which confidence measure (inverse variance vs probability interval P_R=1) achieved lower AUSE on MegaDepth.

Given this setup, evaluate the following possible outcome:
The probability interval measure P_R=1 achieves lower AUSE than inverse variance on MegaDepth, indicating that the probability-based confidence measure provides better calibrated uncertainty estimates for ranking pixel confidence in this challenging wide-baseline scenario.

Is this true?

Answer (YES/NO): YES